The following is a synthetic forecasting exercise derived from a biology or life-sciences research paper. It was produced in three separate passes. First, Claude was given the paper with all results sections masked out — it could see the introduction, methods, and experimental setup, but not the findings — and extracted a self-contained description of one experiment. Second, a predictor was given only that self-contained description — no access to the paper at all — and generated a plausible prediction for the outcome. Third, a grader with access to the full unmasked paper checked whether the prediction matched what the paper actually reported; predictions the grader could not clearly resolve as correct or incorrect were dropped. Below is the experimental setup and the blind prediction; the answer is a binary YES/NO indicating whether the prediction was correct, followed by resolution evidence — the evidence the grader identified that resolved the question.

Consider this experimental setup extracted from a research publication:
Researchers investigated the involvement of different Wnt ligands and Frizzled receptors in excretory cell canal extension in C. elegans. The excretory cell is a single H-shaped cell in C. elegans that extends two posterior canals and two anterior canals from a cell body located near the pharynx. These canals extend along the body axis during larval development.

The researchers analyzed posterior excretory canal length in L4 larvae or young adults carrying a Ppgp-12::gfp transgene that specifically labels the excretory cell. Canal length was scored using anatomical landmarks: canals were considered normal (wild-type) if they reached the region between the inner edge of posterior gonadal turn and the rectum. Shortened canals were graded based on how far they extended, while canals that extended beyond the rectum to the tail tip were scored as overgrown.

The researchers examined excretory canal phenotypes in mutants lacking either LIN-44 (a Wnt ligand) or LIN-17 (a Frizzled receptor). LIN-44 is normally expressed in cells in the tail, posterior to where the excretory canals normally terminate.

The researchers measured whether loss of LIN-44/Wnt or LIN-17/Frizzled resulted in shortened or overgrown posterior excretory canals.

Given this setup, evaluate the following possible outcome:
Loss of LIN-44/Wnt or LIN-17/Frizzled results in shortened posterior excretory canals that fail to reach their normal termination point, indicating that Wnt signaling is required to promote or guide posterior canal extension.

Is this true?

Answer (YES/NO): NO